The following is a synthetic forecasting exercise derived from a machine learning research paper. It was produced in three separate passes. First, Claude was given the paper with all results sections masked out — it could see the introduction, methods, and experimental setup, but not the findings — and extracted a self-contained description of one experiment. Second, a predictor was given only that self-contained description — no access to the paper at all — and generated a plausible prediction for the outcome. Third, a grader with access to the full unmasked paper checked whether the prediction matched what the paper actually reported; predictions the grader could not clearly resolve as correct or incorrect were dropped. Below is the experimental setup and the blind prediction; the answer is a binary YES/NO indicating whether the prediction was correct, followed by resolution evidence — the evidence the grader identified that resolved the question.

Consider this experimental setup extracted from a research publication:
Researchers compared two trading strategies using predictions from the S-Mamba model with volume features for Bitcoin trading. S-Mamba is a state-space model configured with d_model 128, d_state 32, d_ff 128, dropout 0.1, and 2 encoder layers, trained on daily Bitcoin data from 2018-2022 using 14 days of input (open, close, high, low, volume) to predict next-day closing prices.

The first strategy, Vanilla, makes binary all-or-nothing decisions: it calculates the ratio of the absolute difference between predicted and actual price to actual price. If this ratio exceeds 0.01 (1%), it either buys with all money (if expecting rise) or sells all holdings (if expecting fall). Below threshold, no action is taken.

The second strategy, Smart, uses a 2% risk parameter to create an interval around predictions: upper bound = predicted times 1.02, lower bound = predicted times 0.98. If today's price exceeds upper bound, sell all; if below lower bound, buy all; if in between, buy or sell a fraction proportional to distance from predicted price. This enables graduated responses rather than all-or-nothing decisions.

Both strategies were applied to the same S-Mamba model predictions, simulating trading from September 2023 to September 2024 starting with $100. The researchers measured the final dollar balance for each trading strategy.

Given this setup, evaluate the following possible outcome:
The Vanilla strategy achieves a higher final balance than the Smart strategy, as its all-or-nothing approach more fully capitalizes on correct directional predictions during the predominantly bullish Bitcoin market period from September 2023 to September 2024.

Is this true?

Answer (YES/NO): NO